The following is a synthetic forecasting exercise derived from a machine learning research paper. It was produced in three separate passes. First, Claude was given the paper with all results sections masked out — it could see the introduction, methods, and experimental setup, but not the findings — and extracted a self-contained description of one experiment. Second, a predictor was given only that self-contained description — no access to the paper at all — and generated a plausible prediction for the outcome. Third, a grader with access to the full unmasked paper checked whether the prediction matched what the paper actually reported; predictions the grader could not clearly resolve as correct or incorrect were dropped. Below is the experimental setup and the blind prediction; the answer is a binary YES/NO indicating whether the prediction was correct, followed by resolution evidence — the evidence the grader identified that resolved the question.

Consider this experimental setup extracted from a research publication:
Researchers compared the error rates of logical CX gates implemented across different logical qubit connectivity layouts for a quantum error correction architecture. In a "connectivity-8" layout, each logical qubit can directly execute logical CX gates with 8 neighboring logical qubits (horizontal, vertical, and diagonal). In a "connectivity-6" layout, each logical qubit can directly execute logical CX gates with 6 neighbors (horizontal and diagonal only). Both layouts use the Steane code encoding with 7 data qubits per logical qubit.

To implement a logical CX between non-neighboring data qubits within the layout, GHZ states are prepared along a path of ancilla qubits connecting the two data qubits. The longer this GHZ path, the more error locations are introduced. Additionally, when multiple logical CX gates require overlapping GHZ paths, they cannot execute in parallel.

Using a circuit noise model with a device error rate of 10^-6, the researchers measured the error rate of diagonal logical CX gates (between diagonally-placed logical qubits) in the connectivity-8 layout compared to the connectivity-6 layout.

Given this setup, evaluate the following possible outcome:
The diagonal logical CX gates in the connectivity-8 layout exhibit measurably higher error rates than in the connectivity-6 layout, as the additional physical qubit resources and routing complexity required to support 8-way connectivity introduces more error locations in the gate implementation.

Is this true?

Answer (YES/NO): YES